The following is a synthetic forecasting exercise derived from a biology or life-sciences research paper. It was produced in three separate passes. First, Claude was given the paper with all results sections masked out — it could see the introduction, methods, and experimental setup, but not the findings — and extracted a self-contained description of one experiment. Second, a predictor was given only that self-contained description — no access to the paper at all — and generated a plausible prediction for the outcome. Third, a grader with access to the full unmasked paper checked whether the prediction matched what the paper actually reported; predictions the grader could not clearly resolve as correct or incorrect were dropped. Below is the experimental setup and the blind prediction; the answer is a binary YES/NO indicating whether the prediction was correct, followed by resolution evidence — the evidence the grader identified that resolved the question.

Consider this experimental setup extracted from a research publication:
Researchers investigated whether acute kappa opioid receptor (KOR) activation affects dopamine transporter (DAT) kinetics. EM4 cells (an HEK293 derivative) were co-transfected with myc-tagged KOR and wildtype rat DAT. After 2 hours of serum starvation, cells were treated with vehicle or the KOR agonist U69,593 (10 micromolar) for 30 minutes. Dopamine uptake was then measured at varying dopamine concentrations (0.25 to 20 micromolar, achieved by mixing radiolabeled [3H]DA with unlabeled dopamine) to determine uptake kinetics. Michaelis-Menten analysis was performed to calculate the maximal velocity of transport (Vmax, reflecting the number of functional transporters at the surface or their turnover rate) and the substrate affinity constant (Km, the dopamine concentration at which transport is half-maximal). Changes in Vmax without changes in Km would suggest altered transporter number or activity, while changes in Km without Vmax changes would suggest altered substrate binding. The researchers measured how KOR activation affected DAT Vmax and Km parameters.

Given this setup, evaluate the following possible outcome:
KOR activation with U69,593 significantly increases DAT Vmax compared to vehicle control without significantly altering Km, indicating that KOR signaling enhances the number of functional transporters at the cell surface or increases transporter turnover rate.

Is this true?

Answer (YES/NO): YES